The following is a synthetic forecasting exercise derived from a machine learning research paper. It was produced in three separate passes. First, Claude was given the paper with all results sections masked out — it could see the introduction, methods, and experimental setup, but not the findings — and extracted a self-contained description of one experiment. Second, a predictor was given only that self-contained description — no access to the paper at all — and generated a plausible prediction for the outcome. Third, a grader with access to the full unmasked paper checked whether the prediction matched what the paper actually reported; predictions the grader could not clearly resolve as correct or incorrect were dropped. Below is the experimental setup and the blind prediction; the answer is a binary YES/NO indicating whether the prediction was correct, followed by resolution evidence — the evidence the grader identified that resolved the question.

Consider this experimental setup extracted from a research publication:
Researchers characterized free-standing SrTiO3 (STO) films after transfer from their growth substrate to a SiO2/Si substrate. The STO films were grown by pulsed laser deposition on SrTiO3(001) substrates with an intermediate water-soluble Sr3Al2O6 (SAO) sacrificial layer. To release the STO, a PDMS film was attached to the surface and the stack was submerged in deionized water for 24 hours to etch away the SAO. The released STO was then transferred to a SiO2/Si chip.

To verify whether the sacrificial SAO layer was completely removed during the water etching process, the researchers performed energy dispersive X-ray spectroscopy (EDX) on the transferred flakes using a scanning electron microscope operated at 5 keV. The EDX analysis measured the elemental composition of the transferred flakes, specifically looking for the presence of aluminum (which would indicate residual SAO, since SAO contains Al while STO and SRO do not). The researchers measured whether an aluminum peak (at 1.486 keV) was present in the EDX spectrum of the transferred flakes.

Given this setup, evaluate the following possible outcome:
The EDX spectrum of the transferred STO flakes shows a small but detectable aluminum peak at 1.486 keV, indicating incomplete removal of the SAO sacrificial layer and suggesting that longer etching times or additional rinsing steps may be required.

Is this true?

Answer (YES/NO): NO